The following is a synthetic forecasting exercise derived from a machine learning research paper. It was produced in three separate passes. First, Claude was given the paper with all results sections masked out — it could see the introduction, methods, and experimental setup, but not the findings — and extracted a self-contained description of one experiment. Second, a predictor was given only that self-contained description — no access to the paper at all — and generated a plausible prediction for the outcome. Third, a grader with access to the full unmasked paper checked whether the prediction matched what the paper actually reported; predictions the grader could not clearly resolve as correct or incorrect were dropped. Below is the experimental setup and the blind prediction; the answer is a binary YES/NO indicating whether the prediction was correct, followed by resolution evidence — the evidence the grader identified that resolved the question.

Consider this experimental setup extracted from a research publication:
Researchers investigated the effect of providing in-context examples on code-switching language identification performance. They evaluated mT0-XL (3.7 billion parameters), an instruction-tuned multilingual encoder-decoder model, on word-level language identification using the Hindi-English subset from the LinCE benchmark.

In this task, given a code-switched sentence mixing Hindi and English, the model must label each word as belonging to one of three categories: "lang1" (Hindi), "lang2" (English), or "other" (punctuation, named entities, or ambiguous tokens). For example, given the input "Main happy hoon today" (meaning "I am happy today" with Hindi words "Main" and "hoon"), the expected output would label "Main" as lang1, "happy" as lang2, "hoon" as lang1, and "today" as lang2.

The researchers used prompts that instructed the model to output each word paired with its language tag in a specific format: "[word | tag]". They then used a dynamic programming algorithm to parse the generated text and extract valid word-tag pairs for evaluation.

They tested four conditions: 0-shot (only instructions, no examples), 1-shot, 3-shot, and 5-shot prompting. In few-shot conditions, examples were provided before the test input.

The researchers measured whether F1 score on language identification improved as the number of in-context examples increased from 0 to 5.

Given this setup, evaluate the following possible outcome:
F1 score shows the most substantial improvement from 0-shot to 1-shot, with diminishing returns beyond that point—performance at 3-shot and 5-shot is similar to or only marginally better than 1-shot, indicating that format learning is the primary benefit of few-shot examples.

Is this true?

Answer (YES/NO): NO